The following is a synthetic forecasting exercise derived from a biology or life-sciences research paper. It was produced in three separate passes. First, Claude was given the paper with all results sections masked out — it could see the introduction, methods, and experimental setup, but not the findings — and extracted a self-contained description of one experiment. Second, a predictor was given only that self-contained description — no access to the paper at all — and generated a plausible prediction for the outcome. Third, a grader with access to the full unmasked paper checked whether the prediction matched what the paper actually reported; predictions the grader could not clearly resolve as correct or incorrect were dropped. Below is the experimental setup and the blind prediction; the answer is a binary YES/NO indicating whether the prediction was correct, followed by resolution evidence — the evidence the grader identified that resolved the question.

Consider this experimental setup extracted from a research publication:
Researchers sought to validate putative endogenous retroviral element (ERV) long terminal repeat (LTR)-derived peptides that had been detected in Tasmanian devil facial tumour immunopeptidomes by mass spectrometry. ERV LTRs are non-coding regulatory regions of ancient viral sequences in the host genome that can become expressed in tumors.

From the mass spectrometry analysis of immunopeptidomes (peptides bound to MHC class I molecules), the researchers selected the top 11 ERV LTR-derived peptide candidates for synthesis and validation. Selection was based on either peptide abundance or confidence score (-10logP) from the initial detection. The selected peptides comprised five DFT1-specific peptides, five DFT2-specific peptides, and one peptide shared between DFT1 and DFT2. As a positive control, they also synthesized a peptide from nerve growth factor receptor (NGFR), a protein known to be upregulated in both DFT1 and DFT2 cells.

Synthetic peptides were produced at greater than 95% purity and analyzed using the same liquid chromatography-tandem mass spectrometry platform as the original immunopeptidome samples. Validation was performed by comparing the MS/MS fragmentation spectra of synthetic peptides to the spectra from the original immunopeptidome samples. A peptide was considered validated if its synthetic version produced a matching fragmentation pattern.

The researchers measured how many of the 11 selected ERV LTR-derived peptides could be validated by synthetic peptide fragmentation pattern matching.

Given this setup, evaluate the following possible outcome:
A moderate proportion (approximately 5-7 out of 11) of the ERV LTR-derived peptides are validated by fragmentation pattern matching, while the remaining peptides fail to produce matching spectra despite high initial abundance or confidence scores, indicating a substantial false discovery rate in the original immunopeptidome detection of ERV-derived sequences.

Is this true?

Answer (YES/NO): YES